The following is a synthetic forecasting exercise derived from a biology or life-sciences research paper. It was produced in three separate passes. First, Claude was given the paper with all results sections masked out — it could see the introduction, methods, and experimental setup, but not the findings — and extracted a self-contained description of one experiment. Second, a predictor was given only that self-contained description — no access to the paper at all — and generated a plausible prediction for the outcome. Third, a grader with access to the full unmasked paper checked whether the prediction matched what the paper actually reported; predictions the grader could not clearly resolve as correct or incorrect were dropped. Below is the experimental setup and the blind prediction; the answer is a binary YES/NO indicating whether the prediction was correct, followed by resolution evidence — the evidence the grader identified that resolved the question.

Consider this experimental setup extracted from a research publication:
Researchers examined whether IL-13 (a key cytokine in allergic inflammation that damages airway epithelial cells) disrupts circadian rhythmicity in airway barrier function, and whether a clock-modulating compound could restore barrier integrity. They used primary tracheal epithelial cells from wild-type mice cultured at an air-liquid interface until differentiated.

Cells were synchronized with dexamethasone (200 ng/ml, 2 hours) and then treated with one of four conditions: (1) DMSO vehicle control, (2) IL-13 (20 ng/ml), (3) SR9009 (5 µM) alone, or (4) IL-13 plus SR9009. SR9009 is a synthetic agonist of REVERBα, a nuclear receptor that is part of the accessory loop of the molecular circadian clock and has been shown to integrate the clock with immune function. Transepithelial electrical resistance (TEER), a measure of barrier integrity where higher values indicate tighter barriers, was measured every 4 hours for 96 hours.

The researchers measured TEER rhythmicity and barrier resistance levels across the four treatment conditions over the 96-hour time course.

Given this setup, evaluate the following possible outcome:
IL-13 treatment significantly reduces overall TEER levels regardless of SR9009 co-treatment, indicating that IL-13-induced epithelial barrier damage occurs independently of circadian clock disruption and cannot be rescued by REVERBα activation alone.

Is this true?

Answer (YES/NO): NO